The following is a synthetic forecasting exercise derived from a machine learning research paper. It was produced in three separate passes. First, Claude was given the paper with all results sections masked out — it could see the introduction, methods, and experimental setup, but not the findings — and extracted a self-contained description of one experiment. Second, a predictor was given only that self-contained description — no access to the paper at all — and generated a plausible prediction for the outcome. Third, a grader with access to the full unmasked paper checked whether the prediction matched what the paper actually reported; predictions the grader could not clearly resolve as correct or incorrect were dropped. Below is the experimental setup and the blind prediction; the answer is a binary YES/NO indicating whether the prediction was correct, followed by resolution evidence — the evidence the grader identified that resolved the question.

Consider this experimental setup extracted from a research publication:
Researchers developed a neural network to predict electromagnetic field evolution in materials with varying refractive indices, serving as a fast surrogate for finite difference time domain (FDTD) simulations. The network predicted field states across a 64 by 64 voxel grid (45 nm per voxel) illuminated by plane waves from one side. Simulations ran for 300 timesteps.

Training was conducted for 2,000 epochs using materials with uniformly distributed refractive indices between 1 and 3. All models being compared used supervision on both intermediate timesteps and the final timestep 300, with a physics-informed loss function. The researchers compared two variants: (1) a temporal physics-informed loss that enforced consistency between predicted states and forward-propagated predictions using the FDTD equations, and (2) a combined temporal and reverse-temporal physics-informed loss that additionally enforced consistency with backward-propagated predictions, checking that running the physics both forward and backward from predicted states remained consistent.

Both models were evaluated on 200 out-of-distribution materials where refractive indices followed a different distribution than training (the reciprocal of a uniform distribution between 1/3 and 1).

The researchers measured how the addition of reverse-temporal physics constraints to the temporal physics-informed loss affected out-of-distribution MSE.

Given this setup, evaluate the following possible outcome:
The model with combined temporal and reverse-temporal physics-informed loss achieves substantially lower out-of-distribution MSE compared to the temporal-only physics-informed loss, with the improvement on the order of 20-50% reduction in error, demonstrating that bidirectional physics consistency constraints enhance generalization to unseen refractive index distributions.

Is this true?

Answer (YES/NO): NO